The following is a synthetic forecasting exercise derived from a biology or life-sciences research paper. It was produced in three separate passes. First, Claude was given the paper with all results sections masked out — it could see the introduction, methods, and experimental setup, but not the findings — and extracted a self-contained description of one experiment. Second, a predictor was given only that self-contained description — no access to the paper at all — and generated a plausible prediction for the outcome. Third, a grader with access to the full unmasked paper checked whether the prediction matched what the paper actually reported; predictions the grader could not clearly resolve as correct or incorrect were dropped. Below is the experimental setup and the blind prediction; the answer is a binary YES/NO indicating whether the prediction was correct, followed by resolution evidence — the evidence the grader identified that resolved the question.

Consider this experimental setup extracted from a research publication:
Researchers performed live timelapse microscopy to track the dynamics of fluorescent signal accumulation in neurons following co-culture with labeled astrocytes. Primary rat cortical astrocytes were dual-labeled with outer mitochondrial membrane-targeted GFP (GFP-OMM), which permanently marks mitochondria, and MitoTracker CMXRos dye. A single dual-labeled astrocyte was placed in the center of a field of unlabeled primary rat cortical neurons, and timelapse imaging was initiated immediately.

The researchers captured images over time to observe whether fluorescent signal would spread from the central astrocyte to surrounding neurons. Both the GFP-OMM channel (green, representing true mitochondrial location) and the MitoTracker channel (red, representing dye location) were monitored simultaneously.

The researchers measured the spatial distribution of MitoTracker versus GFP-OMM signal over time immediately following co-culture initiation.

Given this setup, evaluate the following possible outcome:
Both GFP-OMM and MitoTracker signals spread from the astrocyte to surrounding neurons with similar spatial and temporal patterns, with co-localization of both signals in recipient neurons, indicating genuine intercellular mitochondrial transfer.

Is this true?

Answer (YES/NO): NO